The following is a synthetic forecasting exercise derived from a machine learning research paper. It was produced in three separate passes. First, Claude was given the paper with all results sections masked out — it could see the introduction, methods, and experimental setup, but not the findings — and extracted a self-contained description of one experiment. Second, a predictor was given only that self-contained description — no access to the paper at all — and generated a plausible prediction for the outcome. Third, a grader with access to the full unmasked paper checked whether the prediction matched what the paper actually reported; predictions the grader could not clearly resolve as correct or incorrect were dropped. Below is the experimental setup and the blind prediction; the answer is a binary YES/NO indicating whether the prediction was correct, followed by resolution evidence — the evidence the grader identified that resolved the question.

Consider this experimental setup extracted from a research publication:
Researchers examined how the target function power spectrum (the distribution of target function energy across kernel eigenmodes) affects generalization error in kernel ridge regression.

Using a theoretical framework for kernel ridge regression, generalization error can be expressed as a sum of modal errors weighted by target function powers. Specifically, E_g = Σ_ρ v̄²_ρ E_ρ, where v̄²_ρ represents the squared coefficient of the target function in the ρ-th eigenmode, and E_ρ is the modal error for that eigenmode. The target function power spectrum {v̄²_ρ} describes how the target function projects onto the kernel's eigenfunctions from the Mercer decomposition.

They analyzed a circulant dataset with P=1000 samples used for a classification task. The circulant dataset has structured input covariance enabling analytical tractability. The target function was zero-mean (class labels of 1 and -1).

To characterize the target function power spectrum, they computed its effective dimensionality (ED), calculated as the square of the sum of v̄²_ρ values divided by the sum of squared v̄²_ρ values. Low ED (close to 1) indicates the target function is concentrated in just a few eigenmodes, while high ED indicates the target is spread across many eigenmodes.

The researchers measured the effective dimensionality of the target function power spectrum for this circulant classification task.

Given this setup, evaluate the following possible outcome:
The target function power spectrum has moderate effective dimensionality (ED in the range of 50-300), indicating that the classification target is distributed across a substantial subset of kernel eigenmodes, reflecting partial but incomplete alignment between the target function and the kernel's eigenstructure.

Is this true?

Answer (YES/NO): NO